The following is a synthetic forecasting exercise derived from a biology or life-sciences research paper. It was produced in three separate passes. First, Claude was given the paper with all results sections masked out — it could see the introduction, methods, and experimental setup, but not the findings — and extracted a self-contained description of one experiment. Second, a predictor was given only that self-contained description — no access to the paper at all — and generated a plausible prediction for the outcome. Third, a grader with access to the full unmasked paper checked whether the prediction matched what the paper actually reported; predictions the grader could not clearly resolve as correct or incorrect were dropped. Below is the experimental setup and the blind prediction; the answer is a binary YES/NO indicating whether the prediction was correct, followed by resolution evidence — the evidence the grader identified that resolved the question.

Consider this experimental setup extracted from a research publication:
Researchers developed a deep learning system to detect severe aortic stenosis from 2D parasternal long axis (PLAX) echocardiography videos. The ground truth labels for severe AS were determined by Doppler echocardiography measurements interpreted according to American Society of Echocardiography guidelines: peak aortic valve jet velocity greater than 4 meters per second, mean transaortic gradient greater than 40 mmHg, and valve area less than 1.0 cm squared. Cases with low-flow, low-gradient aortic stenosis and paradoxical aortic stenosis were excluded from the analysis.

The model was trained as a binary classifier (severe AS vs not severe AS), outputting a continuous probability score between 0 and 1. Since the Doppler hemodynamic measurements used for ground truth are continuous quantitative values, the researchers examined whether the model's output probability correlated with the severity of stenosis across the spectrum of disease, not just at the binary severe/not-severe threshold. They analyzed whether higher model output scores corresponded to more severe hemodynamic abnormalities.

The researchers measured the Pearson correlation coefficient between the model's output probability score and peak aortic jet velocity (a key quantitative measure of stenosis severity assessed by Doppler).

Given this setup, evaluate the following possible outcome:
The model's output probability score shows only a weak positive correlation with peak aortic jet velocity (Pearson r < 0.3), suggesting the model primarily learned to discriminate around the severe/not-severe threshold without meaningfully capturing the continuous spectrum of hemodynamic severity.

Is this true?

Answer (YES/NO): NO